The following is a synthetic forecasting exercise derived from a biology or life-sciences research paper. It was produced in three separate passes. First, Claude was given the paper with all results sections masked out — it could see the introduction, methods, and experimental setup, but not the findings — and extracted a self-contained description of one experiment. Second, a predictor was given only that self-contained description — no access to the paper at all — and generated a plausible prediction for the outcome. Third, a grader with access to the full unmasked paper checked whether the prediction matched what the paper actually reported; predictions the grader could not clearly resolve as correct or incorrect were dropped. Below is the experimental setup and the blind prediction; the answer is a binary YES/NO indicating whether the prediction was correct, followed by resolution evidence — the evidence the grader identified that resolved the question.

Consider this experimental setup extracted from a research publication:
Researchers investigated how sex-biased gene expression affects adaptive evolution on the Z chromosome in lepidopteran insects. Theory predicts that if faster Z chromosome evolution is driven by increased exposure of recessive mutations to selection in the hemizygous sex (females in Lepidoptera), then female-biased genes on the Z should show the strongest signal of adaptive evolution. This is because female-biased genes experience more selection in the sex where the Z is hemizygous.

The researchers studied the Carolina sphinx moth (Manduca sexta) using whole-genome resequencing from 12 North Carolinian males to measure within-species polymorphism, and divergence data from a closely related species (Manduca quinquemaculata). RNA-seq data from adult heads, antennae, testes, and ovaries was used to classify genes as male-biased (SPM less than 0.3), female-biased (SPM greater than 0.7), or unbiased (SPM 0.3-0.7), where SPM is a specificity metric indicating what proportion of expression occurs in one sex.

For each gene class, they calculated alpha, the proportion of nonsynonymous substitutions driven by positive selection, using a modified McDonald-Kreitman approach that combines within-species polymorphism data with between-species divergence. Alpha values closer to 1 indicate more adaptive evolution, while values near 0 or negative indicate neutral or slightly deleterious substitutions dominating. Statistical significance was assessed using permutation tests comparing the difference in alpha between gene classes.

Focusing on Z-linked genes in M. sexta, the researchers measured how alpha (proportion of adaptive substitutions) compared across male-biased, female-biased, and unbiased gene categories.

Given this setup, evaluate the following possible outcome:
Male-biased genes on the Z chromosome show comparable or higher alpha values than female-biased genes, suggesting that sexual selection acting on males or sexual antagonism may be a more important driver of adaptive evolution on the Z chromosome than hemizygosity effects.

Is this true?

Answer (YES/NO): NO